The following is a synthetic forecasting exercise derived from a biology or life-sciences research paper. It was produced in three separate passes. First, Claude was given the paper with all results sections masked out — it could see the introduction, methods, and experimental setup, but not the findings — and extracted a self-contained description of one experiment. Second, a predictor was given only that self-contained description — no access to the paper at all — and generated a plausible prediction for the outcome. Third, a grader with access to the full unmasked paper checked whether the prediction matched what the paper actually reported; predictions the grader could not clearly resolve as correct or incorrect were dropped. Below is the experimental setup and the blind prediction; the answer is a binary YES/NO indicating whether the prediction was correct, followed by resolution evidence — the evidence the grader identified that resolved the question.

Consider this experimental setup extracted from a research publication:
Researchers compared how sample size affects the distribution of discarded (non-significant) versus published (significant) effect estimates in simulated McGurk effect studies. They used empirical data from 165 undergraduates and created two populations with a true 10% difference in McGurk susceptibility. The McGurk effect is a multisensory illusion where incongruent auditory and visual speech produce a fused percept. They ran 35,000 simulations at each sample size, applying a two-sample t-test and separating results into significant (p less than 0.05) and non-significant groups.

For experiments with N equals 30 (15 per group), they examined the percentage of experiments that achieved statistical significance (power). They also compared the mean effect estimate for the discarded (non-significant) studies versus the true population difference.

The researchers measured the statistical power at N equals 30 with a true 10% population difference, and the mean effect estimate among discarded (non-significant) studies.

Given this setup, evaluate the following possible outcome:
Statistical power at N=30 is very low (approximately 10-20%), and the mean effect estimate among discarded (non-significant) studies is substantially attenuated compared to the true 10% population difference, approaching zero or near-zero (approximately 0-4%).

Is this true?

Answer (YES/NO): NO